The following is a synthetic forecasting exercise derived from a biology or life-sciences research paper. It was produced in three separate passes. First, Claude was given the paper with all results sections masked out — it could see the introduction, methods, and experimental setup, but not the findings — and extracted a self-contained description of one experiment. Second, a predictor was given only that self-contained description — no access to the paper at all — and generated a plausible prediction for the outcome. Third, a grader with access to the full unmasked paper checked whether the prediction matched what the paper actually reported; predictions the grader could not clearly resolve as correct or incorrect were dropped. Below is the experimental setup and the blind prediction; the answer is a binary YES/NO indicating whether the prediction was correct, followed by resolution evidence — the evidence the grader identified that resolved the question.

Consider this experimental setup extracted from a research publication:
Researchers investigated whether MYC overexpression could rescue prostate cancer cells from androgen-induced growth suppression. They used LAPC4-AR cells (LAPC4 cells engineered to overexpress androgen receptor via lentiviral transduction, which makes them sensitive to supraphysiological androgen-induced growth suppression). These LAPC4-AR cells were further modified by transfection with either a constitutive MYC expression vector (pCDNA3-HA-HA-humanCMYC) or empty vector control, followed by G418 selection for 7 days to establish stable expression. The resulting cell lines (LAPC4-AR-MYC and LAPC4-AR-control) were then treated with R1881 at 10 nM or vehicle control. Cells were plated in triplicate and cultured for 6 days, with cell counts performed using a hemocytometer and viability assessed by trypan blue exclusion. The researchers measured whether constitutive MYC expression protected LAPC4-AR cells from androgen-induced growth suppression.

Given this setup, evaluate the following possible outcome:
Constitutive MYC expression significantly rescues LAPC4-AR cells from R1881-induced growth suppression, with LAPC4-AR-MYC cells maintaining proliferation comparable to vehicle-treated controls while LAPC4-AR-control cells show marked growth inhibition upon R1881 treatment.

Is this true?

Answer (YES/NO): NO